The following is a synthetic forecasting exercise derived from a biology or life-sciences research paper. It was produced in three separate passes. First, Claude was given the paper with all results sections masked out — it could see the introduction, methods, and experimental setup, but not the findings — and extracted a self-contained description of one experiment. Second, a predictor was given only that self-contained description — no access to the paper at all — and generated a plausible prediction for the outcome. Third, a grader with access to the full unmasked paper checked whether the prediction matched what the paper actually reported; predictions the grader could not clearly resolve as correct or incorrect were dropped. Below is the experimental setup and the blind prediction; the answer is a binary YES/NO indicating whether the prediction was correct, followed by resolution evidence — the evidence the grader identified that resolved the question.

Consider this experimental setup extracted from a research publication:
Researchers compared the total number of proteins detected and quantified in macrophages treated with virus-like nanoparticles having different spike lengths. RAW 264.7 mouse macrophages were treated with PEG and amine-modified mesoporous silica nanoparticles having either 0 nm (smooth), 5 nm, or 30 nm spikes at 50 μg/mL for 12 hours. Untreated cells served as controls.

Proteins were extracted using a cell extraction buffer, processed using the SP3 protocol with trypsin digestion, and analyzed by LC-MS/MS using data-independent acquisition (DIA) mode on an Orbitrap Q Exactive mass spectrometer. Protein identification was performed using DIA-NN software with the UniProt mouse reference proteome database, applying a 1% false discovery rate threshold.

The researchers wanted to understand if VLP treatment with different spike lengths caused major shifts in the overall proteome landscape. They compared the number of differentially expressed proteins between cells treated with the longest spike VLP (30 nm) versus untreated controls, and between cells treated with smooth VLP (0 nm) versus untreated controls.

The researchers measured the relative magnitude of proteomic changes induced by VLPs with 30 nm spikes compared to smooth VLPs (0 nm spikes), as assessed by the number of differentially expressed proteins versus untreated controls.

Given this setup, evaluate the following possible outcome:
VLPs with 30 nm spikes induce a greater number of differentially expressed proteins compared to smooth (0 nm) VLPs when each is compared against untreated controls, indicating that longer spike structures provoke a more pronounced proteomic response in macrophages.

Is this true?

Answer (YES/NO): YES